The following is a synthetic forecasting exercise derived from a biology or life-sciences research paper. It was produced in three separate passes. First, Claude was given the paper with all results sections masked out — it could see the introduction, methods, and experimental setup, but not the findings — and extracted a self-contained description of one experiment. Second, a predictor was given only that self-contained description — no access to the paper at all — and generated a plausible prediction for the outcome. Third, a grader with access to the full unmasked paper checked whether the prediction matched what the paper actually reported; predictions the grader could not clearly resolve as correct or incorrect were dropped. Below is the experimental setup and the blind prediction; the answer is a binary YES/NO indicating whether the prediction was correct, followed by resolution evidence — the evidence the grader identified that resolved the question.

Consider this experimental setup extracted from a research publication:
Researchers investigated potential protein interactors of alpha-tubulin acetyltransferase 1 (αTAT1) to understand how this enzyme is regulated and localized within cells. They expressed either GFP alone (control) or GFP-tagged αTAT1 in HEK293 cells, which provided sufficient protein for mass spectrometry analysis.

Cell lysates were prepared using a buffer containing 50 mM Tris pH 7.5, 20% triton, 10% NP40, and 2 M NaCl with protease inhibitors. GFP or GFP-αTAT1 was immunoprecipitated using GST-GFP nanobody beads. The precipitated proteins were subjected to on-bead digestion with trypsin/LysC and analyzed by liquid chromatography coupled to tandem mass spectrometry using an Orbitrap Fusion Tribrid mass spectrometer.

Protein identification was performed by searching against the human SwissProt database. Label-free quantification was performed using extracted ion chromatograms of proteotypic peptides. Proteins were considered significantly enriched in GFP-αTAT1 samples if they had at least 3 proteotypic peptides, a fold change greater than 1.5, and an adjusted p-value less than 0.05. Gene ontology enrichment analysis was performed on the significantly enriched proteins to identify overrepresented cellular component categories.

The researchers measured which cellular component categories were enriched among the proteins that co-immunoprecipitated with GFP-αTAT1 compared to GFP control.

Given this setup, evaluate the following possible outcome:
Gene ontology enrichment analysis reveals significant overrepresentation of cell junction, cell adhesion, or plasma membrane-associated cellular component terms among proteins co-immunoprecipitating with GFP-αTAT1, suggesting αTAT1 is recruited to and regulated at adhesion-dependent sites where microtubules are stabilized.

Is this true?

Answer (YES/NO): YES